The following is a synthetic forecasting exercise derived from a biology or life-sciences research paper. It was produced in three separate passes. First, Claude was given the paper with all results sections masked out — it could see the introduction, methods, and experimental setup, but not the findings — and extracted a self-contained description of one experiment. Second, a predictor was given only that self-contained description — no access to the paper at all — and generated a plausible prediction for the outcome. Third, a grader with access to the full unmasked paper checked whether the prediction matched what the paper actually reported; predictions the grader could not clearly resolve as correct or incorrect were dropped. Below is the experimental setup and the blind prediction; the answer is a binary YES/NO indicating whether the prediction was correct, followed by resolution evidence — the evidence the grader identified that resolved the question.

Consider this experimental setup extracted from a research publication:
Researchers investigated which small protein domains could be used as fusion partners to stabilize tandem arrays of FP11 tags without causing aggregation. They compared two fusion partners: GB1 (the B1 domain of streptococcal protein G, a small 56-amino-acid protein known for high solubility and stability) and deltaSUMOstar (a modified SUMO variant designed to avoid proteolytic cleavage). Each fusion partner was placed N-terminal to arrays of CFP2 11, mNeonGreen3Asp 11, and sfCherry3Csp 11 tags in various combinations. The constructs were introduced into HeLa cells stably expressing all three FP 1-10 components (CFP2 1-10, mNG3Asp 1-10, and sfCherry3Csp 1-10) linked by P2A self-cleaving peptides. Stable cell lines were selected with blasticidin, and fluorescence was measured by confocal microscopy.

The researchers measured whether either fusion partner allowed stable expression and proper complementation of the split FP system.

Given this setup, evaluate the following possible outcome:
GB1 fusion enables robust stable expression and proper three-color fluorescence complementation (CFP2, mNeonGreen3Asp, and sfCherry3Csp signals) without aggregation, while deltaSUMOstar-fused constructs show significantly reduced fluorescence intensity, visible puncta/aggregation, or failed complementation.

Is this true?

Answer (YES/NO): NO